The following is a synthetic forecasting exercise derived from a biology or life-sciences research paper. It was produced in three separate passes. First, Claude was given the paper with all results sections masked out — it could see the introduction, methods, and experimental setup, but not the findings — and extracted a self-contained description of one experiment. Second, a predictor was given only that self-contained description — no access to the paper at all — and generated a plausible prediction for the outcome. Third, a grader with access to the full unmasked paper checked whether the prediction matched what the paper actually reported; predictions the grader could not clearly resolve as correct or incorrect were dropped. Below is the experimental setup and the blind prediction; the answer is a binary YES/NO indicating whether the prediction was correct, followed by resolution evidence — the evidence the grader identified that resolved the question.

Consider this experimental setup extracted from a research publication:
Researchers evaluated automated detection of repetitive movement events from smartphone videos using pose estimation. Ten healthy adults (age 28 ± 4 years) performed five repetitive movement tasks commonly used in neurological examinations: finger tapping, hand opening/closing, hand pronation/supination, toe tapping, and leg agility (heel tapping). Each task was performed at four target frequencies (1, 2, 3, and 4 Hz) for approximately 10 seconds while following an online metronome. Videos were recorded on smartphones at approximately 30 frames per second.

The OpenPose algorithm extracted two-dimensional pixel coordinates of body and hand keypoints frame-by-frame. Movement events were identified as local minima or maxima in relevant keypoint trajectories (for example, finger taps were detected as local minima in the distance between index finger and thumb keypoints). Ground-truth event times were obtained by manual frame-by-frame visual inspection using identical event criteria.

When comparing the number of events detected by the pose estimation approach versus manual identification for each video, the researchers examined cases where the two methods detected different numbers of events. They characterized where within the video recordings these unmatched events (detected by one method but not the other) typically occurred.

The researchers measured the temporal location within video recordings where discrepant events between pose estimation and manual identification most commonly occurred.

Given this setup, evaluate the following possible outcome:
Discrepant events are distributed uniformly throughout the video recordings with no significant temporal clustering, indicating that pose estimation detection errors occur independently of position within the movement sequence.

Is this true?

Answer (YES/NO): NO